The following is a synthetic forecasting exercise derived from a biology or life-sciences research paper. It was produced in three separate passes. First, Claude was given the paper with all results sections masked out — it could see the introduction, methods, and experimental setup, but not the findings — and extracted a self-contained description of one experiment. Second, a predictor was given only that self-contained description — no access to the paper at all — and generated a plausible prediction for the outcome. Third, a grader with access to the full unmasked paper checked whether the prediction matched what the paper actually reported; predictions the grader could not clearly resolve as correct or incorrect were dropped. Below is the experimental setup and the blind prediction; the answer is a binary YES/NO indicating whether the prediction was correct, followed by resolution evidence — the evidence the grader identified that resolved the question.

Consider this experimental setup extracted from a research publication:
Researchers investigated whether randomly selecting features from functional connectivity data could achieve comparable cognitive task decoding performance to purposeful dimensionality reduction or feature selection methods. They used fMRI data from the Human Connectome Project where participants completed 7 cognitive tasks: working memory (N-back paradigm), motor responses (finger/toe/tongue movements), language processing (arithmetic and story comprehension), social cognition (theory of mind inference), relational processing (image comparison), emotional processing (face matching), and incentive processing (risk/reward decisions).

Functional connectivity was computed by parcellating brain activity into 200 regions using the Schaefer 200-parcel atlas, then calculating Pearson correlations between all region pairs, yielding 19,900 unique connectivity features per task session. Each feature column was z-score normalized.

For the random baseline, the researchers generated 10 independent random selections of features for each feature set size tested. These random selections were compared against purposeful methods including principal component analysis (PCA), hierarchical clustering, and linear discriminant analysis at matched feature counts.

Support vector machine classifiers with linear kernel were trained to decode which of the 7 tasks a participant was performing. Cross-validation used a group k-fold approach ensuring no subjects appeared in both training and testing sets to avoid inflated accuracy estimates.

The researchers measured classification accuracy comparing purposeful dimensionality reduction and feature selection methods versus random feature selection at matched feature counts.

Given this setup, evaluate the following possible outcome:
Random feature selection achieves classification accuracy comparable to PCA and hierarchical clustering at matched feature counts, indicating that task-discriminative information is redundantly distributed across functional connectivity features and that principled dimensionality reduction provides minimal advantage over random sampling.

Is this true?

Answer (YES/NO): NO